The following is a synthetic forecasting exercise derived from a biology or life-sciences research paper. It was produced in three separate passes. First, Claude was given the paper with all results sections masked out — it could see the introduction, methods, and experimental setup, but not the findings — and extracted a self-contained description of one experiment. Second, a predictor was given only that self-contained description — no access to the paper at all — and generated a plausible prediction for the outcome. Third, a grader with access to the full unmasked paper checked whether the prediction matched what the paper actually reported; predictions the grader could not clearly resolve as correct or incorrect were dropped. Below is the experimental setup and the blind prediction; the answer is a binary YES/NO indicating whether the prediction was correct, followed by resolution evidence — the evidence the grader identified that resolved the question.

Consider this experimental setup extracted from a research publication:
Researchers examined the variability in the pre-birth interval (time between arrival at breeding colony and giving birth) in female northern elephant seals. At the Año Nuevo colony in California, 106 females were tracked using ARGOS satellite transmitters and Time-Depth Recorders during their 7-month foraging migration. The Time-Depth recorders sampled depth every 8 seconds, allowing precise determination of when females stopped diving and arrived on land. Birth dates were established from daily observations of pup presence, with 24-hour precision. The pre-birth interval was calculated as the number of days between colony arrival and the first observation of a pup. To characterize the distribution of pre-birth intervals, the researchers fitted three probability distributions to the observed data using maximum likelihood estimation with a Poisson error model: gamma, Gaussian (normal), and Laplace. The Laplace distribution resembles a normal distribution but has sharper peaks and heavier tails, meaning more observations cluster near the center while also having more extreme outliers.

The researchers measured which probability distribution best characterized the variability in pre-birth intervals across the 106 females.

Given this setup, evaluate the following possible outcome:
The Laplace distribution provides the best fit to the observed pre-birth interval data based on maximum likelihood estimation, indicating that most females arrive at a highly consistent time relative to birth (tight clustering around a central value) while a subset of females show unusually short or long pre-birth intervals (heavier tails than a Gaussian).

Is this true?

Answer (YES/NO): NO